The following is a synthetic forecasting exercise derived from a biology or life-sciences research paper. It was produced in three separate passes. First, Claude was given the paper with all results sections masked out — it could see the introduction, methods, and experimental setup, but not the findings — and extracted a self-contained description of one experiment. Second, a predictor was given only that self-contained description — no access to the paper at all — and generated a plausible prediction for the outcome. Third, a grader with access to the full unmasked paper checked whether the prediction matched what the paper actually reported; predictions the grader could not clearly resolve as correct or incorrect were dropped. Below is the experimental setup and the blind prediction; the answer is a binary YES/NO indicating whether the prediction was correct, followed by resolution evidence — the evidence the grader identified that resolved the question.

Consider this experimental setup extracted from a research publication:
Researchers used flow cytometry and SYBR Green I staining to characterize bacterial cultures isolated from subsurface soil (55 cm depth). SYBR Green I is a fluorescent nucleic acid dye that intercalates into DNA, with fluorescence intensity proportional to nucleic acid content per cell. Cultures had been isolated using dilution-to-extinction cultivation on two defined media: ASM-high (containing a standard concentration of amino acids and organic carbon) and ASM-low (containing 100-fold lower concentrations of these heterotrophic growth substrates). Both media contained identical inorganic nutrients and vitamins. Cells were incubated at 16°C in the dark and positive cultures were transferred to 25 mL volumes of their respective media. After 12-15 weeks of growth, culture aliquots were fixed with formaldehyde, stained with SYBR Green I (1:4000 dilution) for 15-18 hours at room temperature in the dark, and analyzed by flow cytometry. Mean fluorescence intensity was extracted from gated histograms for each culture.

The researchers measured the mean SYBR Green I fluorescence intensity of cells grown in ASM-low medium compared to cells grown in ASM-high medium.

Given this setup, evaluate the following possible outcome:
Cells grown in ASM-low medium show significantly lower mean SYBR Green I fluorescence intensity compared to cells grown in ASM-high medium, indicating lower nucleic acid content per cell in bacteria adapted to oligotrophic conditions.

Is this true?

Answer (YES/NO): YES